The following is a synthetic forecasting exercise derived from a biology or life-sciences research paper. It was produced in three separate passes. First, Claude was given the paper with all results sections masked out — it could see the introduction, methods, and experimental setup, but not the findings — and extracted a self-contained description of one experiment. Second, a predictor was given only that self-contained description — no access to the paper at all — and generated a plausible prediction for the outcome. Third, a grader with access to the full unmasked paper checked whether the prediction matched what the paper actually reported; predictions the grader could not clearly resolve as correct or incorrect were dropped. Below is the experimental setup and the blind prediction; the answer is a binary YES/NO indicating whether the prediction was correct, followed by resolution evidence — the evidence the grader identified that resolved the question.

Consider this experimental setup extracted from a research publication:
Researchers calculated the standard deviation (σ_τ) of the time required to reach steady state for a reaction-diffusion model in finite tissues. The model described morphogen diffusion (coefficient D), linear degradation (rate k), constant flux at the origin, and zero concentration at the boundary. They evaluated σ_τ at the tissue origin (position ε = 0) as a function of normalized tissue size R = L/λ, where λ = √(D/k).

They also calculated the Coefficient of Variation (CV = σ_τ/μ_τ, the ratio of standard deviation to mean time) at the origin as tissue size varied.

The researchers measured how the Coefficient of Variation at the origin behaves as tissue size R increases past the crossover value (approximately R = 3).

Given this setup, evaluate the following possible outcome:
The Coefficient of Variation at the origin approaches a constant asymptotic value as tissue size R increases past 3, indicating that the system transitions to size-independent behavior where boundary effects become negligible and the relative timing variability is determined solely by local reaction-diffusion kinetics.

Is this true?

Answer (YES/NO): YES